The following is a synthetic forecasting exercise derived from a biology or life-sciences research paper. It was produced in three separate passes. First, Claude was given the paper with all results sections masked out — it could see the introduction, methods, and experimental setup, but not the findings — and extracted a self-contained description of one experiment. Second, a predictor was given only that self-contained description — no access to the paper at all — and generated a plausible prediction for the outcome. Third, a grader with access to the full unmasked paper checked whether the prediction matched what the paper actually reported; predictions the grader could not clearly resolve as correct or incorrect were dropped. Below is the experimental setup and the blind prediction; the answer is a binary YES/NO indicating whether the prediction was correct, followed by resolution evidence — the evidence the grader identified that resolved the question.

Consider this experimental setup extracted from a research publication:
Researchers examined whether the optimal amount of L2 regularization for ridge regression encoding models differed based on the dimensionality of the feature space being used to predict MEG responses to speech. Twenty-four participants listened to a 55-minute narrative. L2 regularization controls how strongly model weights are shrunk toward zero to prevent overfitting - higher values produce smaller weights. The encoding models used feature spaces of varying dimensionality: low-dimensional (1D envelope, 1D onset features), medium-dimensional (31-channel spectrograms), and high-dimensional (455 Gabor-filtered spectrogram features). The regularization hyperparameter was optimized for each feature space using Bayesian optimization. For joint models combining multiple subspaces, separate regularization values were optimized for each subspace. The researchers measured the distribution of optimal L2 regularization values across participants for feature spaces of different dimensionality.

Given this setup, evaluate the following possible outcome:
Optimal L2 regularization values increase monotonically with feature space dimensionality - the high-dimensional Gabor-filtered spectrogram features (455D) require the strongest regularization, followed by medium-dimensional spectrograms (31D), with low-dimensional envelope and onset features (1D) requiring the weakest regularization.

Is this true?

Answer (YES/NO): NO